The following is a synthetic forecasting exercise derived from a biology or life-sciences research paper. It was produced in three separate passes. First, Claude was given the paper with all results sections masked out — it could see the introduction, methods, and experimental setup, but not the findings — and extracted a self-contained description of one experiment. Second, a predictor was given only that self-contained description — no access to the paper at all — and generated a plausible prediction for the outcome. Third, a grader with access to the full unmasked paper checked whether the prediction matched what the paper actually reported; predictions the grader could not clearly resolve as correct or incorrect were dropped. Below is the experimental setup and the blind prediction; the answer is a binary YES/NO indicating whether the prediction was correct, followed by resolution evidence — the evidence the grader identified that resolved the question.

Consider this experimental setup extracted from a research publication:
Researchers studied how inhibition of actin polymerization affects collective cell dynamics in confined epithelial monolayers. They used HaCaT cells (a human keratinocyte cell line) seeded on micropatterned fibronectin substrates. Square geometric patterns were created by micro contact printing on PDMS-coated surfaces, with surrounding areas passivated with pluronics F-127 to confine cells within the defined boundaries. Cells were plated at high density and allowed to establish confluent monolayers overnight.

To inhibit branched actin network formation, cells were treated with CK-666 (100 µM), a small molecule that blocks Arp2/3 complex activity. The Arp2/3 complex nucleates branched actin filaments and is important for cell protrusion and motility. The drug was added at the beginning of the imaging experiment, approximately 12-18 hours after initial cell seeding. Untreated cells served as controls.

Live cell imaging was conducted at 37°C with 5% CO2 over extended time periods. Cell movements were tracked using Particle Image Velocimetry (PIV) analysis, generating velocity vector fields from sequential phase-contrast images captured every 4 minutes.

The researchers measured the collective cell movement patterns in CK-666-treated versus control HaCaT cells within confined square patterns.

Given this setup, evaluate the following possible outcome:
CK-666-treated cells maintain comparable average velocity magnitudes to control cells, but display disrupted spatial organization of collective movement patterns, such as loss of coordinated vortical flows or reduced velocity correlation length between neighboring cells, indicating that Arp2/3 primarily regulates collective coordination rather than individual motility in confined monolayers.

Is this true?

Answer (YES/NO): NO